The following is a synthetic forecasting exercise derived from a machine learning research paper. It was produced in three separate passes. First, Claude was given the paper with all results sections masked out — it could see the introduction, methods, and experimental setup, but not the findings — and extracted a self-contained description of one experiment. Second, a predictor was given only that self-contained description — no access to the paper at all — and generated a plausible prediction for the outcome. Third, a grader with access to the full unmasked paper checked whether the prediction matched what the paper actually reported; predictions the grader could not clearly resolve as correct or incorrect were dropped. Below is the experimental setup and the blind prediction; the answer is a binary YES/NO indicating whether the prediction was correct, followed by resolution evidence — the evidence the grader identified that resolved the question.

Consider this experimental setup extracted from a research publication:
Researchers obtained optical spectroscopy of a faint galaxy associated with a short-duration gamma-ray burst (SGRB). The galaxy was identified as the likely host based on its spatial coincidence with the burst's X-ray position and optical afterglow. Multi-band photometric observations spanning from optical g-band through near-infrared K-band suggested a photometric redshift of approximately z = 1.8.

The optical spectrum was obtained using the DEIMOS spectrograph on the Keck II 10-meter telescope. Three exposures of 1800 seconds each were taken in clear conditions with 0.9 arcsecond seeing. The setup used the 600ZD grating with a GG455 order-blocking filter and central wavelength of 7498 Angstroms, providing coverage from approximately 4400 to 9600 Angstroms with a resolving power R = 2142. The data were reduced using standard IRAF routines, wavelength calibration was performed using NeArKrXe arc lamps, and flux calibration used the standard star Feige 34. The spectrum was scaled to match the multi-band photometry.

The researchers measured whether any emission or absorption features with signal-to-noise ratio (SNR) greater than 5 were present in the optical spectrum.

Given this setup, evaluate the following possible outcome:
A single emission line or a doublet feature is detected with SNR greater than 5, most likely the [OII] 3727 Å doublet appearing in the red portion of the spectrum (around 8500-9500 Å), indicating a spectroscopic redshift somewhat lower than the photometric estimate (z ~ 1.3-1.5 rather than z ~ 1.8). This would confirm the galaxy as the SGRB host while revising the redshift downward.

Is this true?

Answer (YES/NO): NO